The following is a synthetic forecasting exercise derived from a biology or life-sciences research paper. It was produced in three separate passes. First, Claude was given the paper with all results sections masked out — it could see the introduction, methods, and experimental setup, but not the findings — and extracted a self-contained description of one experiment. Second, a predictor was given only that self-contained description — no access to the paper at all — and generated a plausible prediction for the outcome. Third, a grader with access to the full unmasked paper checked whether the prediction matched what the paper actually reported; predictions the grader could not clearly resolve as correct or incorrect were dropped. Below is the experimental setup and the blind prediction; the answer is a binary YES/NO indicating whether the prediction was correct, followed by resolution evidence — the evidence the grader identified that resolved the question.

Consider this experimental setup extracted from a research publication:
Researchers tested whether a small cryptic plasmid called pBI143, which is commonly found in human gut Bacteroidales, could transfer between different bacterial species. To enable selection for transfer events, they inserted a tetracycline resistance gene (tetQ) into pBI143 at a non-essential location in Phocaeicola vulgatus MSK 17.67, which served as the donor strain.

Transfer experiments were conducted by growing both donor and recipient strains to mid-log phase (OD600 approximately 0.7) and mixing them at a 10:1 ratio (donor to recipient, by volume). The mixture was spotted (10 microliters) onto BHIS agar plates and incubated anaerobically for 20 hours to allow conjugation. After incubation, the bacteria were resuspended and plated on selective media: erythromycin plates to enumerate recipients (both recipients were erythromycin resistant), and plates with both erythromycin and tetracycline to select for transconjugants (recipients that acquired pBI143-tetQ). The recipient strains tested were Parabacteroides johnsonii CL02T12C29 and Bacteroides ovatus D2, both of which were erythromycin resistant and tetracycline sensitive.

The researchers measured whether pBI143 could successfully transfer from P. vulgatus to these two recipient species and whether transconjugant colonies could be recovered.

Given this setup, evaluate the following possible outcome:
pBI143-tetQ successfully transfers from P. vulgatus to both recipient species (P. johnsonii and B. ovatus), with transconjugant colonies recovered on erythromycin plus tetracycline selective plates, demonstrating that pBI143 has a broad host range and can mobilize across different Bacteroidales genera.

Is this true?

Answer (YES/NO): YES